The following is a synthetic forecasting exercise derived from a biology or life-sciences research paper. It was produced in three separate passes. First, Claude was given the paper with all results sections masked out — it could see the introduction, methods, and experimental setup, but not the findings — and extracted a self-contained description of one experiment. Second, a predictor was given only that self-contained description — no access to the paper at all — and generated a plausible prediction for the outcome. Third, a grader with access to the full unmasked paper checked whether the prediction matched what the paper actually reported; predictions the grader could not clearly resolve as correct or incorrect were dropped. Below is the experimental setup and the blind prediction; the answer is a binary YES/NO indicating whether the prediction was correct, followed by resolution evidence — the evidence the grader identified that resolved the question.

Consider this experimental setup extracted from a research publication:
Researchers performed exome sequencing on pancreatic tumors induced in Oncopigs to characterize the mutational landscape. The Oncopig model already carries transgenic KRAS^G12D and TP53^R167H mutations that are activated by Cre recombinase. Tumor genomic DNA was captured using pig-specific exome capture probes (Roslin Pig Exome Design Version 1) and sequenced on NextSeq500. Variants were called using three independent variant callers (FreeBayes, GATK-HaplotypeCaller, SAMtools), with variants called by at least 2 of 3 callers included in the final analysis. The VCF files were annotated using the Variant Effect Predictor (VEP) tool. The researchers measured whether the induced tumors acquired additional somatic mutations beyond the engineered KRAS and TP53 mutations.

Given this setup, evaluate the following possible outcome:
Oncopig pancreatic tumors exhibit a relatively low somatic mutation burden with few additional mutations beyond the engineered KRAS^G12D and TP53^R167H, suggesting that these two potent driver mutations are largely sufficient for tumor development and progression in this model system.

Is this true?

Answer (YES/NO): NO